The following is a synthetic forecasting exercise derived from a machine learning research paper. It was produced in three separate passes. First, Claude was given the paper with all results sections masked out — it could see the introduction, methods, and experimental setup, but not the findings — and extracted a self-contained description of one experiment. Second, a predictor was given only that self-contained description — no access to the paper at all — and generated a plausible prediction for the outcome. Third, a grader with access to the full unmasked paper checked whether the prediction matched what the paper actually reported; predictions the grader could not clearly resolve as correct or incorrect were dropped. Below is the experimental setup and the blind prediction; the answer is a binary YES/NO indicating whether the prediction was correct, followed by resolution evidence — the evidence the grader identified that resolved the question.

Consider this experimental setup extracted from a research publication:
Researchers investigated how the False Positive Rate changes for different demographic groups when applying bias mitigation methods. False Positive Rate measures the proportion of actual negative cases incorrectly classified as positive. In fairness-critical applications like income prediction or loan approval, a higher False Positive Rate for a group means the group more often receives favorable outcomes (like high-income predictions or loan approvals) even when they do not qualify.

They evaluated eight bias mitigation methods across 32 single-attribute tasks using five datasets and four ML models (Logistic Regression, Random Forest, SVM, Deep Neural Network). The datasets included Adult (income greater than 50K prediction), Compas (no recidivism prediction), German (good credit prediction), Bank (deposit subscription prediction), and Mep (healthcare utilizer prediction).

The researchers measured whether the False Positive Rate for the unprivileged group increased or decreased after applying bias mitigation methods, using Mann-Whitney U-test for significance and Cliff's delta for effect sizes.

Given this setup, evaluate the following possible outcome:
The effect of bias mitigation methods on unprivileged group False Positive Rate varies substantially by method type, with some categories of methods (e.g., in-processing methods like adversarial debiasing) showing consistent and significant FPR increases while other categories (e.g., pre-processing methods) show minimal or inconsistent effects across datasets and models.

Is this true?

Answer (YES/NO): NO